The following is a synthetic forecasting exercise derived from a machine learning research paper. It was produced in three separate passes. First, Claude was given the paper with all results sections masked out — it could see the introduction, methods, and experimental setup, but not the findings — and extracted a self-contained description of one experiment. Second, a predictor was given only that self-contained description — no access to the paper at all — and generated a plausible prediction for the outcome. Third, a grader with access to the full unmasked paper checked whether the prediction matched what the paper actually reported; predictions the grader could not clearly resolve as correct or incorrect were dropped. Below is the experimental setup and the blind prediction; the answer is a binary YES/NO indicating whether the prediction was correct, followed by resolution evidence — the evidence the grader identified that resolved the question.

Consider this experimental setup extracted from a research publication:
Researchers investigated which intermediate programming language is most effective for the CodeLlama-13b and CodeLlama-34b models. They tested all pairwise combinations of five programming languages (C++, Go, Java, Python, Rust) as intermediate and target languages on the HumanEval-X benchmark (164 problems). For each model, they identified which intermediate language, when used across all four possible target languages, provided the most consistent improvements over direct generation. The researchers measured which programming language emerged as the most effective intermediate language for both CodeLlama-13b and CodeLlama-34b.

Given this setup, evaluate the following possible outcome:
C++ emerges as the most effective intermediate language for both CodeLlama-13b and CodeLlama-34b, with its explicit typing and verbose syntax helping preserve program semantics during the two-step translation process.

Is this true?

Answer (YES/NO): NO